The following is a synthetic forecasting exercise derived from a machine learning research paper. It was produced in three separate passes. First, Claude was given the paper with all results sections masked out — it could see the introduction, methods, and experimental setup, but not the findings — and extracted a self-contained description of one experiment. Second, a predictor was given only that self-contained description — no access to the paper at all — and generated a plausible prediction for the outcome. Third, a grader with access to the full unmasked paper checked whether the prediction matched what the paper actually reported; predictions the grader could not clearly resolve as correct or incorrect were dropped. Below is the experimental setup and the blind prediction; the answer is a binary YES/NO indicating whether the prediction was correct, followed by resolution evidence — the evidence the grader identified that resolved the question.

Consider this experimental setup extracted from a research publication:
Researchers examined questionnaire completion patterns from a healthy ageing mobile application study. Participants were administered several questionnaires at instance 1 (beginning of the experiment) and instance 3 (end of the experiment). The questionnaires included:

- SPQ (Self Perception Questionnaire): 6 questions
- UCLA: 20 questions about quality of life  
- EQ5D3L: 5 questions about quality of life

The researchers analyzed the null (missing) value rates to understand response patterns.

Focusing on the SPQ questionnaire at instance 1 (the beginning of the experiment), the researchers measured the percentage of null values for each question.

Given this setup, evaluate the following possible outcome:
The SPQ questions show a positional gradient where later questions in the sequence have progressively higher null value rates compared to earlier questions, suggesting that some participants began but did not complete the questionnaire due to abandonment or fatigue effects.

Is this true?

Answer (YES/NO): NO